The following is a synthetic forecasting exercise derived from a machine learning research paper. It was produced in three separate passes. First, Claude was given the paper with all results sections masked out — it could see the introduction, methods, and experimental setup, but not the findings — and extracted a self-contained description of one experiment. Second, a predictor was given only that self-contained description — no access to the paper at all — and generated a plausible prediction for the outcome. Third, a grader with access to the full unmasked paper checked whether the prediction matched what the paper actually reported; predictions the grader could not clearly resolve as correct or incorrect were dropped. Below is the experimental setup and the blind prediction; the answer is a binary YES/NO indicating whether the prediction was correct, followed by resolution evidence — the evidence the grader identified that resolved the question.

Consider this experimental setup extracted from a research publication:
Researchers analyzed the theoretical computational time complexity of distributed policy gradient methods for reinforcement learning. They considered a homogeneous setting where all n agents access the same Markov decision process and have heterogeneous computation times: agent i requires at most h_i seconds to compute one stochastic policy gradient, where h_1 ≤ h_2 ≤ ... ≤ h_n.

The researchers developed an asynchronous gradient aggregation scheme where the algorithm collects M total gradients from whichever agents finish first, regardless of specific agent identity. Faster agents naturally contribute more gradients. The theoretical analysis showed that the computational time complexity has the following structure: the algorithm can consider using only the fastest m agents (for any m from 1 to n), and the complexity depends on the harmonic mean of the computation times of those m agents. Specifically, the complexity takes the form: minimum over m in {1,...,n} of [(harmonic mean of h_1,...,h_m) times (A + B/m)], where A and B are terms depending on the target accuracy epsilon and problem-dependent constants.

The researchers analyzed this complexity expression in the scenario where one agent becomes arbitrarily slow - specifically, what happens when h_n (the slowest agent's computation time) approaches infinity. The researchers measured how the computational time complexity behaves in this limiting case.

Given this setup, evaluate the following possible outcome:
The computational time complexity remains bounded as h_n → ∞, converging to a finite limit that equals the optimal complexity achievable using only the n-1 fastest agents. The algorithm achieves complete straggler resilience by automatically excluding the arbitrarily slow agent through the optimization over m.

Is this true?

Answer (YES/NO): YES